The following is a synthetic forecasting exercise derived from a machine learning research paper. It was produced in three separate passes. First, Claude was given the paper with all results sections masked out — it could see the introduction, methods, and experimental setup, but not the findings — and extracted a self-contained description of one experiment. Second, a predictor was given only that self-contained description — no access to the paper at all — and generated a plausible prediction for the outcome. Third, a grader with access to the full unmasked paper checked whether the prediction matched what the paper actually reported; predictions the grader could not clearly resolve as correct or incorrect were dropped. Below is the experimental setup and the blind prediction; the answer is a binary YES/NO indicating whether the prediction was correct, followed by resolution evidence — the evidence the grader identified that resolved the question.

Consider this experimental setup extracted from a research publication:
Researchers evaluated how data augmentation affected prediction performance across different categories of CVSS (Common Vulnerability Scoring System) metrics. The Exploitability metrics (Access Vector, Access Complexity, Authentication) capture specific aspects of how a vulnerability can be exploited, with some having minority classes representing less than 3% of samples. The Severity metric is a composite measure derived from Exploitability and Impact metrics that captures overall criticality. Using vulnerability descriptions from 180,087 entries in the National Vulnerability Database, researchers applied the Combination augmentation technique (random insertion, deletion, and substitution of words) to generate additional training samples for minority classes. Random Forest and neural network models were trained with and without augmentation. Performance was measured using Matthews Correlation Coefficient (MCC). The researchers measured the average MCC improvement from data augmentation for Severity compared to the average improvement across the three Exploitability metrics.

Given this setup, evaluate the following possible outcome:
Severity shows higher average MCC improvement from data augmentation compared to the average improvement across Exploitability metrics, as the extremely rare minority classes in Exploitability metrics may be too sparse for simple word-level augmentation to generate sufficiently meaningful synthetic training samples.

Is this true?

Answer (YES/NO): NO